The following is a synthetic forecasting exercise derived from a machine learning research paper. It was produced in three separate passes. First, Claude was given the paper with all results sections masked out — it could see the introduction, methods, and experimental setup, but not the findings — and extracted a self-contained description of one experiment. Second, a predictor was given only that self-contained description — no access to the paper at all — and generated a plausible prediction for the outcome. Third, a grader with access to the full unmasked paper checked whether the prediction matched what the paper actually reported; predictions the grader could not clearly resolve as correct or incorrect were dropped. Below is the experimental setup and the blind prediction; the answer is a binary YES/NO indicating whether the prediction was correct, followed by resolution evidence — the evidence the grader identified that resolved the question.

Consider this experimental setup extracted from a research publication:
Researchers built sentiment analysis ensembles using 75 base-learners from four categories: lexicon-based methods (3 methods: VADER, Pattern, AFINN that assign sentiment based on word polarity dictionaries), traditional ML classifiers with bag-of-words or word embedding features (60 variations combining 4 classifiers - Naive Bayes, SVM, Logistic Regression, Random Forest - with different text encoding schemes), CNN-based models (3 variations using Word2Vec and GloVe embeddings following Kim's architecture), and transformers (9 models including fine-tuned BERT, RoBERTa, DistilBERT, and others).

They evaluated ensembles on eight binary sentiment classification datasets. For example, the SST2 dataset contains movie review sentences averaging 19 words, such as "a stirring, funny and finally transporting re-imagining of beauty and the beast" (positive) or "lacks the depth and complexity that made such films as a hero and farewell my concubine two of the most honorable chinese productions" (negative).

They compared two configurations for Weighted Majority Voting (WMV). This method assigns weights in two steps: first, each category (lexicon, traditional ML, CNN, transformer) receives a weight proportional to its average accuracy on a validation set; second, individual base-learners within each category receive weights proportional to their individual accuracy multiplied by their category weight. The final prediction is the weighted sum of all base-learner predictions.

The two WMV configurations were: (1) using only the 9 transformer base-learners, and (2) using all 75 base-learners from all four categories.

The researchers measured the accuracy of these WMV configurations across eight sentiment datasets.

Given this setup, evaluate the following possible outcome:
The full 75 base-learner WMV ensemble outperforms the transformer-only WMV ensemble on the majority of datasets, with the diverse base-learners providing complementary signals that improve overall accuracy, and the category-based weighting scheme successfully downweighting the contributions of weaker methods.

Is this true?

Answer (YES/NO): YES